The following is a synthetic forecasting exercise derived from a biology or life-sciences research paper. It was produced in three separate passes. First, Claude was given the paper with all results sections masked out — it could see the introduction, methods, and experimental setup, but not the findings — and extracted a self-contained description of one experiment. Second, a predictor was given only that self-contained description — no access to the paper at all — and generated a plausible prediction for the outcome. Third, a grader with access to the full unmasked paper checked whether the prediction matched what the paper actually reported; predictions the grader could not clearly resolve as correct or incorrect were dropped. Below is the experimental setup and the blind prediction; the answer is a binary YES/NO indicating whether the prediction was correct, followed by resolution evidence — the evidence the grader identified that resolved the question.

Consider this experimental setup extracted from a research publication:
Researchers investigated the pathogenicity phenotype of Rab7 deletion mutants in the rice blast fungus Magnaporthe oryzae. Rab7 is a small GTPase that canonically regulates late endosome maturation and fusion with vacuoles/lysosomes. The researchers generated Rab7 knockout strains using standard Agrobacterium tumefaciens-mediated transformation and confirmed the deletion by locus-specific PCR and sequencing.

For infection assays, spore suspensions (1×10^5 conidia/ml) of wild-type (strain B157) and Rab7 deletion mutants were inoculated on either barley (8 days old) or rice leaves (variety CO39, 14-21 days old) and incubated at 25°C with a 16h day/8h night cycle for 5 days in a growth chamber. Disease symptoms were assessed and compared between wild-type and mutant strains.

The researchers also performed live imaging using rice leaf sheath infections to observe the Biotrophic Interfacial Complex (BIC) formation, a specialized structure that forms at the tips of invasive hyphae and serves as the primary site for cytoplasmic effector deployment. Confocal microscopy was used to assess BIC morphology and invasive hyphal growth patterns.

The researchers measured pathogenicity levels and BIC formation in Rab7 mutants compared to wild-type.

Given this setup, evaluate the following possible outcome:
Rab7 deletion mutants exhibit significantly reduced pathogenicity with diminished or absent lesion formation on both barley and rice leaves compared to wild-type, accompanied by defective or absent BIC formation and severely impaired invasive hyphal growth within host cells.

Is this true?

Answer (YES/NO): YES